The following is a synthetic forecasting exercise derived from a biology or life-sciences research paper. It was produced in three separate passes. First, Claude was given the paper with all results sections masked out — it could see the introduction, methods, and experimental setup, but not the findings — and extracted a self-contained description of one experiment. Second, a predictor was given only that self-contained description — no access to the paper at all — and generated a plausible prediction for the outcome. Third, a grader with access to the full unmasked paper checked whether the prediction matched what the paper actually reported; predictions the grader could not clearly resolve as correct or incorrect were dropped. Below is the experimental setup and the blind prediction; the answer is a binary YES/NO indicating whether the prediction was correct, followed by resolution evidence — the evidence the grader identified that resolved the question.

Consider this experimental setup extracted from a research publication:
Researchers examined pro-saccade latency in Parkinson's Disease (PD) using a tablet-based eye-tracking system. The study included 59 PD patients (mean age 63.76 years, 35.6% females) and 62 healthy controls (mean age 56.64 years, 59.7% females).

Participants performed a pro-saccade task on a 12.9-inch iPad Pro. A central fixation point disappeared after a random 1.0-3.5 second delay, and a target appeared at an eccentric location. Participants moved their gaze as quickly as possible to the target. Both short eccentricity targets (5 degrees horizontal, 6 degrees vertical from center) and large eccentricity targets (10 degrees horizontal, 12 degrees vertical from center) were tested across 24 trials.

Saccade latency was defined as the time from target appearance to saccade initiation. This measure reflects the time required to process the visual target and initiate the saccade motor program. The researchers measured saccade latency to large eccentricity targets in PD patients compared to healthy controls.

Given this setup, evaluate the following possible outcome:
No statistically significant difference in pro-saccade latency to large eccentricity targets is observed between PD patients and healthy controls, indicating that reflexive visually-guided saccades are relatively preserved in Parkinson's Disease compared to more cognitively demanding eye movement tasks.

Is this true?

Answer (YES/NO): NO